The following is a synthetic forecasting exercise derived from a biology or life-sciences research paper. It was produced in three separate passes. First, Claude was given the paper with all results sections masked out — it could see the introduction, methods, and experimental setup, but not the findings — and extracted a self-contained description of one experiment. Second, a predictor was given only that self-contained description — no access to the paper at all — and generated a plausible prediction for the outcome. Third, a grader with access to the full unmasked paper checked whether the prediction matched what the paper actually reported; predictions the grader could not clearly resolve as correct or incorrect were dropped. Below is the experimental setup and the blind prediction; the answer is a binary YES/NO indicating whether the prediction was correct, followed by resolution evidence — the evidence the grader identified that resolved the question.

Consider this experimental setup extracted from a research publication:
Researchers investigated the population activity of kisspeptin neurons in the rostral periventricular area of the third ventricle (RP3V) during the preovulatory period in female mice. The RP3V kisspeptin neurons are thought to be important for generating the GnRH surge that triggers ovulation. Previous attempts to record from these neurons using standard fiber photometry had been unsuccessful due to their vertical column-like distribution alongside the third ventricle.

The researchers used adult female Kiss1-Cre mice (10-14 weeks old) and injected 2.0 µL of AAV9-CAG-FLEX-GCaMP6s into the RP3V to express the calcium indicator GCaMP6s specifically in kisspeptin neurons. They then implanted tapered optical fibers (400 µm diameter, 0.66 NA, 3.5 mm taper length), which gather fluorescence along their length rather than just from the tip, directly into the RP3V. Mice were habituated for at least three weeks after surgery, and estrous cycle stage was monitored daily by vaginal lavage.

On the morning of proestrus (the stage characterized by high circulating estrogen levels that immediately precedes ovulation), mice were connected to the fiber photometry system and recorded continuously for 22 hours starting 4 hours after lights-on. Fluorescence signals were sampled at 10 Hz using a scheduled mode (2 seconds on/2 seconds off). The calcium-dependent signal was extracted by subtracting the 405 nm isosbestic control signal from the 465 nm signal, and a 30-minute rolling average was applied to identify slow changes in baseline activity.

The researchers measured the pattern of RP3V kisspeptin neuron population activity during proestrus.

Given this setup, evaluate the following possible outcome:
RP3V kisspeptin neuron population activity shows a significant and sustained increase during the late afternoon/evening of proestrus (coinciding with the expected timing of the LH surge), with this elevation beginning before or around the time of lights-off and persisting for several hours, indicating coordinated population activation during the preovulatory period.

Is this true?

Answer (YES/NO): YES